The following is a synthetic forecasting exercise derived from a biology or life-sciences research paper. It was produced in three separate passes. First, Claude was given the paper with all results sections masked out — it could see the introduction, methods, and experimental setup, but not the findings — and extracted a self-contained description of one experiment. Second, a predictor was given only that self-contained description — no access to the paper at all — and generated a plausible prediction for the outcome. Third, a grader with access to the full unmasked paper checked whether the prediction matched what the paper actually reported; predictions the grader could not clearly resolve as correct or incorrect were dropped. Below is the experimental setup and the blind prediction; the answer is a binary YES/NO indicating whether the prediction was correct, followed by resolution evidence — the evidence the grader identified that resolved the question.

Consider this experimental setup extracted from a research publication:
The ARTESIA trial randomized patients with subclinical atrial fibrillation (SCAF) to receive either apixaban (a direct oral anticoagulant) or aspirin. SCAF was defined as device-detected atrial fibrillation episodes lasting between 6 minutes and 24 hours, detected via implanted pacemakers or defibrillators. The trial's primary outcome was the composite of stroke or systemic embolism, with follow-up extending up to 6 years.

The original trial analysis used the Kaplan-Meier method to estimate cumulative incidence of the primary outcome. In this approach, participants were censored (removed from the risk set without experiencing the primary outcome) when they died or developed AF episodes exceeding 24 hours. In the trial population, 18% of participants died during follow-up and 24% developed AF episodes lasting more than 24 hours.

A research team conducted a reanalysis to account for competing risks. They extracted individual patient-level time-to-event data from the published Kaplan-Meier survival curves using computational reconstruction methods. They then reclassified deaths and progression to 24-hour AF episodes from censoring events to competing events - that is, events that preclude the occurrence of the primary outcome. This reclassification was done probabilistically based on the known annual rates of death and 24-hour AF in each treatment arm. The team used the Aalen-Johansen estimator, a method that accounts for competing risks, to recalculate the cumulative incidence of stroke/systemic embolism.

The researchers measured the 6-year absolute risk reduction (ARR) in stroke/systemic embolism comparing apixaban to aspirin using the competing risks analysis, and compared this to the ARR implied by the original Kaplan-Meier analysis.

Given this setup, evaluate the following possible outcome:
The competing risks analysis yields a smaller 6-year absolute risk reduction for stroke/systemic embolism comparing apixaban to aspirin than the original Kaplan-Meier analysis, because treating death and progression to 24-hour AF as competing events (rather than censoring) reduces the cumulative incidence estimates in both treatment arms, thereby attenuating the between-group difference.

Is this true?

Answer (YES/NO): YES